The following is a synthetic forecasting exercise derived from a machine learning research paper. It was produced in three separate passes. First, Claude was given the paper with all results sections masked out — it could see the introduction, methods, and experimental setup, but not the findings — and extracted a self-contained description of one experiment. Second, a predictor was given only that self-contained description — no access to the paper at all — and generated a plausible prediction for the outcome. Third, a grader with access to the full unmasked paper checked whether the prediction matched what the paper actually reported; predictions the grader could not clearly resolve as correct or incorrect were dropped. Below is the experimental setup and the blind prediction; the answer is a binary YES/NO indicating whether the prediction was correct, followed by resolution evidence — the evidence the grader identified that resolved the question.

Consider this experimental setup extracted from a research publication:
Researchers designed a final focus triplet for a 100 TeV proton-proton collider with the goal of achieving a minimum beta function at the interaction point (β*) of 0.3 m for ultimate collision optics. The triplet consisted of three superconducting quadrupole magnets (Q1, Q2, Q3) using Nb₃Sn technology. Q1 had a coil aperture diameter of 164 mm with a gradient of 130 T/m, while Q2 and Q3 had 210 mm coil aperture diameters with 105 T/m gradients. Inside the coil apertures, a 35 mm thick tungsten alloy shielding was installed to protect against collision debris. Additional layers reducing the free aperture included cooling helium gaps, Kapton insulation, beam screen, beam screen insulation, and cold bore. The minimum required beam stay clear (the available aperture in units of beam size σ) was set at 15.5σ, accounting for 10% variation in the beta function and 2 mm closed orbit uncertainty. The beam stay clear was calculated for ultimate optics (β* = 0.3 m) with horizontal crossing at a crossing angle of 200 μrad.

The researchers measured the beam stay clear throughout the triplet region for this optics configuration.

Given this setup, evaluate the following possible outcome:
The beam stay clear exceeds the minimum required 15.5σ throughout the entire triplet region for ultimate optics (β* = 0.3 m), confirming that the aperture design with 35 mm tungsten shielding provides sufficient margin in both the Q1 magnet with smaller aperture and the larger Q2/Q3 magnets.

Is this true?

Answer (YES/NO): YES